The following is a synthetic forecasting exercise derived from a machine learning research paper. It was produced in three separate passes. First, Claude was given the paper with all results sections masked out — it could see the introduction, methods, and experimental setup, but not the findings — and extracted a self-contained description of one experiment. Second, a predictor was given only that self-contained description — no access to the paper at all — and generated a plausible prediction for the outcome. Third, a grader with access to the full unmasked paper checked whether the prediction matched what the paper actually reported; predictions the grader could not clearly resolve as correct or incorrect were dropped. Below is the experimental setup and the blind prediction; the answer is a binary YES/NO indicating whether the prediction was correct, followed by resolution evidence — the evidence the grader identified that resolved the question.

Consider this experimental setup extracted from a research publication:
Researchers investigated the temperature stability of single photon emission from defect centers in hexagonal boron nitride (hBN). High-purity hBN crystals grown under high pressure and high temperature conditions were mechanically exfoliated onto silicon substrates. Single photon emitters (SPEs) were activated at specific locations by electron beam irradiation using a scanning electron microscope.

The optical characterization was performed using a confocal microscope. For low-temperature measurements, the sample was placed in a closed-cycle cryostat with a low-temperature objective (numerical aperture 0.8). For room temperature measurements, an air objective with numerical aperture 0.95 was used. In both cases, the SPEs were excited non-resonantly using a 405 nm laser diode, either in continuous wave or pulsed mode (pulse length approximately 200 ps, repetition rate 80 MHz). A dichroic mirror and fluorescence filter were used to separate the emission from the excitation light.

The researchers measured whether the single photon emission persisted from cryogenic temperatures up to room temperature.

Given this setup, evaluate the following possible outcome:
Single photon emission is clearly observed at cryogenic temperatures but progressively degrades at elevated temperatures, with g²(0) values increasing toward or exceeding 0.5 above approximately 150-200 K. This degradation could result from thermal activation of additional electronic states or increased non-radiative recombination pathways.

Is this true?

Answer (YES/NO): NO